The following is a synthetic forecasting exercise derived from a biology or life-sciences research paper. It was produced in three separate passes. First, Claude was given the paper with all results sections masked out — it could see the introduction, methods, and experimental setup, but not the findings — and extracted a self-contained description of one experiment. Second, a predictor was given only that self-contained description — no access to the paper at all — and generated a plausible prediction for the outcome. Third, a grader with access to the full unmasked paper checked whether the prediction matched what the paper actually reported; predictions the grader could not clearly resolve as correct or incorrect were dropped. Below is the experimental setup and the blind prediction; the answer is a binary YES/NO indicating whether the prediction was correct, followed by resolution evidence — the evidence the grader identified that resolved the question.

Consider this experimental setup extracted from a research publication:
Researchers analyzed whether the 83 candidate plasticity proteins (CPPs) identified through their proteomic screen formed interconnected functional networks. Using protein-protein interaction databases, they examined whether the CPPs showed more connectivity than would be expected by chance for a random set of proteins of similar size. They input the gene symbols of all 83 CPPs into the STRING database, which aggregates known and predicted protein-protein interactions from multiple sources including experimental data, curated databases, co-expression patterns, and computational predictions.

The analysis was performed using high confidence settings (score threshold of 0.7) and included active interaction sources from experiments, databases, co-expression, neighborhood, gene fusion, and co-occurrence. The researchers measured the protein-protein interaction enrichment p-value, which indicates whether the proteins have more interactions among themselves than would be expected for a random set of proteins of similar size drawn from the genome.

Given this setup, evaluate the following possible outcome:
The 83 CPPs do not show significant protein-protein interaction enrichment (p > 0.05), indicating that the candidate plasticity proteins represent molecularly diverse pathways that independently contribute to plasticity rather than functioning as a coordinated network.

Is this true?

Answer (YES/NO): NO